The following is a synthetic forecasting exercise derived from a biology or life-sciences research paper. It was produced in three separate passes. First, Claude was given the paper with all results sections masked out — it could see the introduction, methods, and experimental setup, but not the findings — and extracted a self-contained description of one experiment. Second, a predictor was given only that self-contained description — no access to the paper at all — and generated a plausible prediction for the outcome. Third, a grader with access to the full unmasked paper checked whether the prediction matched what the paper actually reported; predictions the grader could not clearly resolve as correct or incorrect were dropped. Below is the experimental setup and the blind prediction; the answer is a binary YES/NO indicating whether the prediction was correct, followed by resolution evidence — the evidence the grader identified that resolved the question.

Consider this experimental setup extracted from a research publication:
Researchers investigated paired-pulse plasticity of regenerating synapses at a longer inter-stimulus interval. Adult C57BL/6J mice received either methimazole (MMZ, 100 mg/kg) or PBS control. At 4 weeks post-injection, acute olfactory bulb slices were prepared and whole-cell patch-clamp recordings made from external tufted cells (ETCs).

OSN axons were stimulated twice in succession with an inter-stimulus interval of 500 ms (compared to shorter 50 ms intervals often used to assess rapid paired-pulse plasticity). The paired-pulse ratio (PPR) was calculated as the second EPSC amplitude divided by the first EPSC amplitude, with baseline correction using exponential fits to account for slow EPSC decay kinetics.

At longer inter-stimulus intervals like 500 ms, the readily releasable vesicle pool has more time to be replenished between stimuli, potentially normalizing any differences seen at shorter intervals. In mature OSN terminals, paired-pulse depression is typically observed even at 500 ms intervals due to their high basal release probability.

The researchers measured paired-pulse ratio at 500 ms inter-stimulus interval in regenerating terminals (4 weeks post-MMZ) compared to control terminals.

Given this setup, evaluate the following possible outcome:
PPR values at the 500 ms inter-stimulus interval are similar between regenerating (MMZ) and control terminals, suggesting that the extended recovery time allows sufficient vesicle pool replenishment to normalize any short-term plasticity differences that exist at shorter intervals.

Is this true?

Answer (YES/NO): NO